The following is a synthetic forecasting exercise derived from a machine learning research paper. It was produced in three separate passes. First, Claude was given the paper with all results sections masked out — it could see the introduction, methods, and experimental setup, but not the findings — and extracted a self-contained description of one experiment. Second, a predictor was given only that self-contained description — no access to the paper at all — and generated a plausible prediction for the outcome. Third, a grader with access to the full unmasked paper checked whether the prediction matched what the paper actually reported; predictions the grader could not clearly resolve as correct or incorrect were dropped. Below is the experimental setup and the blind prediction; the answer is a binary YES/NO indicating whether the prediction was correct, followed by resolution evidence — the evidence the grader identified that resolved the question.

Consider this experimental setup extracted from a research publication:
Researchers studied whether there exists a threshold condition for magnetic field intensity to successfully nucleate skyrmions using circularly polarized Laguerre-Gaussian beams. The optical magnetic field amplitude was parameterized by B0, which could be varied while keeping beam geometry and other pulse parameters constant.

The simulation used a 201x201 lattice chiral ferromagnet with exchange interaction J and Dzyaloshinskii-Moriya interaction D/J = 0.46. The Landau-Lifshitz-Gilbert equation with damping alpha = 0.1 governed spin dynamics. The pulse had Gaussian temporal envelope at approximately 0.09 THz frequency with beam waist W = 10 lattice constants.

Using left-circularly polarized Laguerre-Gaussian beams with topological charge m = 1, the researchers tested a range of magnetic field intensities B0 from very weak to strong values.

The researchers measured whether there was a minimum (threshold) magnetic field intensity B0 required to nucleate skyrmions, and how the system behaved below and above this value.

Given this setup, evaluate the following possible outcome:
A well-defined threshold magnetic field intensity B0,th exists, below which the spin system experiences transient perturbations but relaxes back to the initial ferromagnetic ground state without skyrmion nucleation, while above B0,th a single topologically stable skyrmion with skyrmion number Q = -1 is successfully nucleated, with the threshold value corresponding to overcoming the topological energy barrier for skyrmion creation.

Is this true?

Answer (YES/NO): NO